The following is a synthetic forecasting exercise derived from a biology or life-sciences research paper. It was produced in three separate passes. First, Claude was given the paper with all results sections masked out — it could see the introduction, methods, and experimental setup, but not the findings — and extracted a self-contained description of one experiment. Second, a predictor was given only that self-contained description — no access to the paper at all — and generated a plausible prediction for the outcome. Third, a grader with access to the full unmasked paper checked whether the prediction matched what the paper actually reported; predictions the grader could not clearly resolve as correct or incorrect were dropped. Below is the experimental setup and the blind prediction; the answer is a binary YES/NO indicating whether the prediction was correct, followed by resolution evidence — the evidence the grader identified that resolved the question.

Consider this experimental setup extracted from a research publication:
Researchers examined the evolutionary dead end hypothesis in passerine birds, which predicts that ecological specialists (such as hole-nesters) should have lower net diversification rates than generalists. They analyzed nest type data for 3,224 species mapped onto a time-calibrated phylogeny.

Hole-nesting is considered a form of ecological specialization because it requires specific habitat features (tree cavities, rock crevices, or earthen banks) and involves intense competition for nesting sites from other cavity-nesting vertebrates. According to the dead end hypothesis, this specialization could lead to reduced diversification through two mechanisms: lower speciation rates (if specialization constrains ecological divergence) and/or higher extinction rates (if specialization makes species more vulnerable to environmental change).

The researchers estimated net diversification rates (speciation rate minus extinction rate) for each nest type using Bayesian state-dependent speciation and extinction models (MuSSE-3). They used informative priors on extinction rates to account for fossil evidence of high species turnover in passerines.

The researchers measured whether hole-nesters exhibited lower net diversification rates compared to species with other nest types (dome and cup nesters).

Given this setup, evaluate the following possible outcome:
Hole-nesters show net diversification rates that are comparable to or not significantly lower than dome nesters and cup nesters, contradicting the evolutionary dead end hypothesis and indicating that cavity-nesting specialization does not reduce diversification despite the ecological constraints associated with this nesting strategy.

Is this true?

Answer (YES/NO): YES